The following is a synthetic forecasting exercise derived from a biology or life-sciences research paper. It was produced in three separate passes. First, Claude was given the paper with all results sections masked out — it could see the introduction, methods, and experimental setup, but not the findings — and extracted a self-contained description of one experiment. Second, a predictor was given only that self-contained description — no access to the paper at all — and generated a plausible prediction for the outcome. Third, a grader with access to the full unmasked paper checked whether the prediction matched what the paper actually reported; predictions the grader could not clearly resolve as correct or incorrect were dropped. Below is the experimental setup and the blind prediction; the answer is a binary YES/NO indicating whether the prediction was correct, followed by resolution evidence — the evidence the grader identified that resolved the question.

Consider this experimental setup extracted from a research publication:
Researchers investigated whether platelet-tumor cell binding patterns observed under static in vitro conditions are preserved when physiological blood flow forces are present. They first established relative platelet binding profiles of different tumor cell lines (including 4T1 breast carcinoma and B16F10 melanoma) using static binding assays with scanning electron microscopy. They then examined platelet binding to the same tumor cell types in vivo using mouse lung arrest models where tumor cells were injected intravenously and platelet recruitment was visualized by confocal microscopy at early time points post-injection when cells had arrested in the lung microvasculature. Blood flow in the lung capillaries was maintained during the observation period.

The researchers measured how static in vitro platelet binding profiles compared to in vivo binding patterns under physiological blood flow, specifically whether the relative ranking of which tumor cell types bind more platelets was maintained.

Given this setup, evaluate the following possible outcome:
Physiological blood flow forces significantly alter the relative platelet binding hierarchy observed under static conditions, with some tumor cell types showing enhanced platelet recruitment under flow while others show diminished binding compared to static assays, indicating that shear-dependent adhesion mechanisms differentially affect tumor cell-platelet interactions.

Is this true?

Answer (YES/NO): NO